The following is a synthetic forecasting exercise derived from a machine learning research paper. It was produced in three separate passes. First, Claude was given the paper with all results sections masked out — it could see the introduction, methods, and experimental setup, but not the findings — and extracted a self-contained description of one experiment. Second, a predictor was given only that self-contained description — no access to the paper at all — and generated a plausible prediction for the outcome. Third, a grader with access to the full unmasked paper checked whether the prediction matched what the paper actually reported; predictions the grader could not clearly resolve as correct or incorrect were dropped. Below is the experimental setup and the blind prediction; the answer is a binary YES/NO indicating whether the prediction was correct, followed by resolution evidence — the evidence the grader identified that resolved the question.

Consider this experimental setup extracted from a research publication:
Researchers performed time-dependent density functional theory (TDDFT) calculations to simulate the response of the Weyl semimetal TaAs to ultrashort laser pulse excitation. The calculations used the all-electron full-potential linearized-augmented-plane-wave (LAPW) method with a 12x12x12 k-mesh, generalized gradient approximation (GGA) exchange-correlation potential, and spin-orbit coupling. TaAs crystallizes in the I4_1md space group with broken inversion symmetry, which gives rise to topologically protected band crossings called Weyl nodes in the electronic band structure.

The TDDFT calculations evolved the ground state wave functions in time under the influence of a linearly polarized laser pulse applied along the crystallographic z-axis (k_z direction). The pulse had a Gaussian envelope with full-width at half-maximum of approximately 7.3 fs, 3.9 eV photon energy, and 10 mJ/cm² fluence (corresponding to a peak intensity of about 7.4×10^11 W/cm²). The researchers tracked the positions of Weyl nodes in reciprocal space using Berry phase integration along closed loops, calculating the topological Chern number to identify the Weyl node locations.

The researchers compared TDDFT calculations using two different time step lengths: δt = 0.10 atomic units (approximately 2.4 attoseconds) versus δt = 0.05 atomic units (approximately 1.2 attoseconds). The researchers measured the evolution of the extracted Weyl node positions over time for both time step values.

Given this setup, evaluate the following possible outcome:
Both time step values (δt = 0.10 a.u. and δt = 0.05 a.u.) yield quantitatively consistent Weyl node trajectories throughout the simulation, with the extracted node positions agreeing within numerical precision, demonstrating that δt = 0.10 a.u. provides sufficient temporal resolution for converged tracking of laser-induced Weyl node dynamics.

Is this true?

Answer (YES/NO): NO